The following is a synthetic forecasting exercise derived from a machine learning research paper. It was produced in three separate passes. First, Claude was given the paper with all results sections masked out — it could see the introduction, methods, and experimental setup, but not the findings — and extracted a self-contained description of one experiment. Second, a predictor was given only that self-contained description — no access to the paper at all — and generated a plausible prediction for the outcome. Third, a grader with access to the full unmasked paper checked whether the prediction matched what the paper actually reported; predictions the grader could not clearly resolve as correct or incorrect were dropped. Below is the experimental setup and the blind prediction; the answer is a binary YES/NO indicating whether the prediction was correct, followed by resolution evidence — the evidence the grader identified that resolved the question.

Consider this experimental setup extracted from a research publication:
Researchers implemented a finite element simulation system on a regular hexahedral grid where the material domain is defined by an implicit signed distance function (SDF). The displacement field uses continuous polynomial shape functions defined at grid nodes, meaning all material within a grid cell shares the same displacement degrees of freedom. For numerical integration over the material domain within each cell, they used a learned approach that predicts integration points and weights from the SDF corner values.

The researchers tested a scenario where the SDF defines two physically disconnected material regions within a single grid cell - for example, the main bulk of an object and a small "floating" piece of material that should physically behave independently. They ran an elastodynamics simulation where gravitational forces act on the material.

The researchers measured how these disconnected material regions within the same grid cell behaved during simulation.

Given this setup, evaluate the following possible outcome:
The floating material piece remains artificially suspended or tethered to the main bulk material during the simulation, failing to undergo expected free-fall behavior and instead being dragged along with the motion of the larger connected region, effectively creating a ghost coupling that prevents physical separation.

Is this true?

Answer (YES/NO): YES